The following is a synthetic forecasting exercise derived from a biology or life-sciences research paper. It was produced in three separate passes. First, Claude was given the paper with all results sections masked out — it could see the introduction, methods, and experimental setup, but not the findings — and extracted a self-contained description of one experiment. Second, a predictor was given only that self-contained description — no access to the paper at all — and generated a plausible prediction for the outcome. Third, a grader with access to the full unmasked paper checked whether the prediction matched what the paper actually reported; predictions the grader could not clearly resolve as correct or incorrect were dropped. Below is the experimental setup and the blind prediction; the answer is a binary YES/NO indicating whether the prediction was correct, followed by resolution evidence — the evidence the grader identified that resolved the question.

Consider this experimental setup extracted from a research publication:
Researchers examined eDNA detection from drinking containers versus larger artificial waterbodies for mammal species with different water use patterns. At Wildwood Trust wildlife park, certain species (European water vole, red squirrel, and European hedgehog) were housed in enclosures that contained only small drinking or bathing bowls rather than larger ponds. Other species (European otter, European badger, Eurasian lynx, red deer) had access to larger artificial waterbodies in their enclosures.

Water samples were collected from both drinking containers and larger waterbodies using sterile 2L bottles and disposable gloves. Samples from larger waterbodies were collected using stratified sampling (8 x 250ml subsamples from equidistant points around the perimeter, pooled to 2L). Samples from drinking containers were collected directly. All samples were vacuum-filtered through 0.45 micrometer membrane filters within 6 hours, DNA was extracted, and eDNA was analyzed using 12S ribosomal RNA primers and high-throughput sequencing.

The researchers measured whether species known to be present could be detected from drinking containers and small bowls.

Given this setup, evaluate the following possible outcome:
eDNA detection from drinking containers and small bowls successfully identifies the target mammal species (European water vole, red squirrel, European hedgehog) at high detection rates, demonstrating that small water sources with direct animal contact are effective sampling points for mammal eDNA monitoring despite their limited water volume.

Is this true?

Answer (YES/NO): NO